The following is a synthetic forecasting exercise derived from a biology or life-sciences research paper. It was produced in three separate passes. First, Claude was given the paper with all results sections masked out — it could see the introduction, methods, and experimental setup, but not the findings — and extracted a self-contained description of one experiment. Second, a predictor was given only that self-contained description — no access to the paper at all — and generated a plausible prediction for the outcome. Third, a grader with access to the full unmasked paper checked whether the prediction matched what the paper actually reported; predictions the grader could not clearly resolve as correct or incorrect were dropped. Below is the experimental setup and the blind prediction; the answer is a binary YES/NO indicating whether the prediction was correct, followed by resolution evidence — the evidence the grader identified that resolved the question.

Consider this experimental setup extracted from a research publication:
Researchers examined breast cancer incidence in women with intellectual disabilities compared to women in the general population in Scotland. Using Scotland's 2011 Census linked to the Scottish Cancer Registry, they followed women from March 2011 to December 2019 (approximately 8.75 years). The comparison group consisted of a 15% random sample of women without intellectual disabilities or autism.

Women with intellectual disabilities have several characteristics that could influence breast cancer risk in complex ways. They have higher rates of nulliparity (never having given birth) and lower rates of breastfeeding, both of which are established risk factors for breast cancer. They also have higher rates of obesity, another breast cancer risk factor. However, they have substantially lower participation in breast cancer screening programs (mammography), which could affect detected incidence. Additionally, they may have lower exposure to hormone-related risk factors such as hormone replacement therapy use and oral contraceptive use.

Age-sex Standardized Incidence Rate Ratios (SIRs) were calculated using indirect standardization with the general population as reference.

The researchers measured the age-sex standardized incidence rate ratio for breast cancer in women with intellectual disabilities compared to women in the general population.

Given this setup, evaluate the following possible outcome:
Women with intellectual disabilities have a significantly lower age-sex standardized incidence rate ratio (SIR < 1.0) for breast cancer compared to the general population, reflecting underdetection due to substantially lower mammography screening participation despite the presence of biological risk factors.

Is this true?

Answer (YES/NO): YES